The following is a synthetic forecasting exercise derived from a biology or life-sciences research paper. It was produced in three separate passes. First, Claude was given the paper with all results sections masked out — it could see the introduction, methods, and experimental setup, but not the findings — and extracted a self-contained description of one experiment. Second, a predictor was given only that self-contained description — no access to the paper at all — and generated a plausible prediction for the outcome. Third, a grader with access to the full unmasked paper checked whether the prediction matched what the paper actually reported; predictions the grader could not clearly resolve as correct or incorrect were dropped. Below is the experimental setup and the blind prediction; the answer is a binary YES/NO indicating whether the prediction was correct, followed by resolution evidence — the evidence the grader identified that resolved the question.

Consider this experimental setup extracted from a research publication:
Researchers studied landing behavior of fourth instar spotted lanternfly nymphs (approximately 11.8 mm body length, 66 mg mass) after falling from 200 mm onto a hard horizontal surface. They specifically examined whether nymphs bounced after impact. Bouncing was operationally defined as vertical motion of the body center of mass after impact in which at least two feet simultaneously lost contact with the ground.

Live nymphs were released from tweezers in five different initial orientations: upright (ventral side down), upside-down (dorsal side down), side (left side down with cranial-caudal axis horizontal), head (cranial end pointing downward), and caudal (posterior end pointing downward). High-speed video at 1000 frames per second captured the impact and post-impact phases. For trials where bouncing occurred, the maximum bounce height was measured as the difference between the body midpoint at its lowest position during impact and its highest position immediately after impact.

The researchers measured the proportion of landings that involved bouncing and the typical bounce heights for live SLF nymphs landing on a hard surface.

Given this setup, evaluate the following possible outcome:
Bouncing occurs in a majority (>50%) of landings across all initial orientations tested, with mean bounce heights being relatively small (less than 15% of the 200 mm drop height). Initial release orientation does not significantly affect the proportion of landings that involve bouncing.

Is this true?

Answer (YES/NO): YES